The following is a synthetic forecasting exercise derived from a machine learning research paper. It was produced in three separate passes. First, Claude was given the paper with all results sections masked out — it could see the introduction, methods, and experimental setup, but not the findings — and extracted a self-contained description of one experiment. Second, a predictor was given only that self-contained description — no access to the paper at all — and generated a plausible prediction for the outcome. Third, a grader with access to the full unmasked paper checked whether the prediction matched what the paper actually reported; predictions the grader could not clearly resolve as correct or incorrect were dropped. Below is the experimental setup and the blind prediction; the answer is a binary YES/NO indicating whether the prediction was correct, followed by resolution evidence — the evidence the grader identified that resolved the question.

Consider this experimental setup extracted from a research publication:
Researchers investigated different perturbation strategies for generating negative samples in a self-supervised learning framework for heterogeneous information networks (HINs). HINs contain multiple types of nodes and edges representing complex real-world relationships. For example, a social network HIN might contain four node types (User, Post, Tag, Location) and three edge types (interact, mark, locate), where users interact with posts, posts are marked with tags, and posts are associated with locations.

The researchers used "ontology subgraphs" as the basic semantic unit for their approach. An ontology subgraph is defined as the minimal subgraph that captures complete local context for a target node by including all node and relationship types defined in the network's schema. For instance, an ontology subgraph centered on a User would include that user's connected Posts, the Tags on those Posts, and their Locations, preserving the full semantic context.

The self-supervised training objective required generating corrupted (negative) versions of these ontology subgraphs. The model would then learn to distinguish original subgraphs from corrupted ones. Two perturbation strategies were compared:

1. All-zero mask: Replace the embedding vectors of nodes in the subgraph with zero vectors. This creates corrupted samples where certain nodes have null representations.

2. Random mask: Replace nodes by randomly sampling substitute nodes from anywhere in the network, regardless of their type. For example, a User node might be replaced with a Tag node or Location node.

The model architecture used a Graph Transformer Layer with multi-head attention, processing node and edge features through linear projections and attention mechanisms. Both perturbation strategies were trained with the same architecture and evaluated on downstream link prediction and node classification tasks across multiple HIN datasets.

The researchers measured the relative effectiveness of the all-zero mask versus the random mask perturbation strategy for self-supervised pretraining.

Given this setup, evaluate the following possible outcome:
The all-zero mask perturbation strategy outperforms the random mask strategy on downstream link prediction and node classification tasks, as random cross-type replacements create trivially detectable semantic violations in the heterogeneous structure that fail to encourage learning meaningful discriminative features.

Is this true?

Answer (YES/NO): NO